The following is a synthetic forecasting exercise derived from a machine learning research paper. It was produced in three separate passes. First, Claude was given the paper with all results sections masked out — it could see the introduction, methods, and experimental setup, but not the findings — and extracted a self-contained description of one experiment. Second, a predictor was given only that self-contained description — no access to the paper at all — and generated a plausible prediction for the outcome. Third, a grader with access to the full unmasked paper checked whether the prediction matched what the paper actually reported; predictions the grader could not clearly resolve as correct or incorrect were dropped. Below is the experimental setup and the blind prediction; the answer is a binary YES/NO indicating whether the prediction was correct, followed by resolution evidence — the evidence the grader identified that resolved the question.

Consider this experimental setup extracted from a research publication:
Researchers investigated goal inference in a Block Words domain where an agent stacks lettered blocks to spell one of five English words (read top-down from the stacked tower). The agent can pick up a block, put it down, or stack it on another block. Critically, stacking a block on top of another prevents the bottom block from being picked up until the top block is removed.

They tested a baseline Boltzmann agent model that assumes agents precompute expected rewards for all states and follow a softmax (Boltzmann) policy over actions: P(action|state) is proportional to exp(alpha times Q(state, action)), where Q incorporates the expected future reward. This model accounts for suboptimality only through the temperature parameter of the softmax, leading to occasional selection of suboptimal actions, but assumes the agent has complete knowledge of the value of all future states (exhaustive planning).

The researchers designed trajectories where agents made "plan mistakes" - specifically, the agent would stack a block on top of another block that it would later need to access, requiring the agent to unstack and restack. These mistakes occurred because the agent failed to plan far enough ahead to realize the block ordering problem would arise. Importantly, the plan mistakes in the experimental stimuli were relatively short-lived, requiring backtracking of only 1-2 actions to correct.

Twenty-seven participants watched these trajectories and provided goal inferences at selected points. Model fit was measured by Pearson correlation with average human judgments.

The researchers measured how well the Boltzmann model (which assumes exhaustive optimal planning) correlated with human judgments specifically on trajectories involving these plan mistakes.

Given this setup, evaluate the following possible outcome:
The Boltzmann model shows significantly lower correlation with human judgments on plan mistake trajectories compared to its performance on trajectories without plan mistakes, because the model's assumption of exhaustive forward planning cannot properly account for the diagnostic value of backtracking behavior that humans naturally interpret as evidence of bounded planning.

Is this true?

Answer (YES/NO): NO